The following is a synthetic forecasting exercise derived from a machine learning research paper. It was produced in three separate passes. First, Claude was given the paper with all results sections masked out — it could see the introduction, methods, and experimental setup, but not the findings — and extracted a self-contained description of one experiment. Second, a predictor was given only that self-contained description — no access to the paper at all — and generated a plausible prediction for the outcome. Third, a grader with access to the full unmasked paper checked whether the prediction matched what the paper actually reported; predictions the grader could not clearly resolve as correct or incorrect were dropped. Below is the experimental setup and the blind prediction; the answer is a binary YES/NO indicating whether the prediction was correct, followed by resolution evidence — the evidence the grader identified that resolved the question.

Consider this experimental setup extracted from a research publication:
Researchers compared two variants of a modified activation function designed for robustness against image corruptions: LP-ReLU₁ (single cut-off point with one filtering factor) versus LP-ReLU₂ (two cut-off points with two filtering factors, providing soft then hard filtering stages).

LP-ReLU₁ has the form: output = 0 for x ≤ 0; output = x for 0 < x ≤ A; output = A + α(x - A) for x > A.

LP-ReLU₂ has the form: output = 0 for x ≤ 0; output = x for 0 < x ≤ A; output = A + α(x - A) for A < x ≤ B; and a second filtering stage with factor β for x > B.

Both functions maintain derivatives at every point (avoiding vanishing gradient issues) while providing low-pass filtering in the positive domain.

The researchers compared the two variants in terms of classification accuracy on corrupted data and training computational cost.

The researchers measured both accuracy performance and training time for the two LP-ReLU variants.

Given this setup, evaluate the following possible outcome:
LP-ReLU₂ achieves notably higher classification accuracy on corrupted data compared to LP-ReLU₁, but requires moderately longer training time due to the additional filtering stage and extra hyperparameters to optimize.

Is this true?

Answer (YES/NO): NO